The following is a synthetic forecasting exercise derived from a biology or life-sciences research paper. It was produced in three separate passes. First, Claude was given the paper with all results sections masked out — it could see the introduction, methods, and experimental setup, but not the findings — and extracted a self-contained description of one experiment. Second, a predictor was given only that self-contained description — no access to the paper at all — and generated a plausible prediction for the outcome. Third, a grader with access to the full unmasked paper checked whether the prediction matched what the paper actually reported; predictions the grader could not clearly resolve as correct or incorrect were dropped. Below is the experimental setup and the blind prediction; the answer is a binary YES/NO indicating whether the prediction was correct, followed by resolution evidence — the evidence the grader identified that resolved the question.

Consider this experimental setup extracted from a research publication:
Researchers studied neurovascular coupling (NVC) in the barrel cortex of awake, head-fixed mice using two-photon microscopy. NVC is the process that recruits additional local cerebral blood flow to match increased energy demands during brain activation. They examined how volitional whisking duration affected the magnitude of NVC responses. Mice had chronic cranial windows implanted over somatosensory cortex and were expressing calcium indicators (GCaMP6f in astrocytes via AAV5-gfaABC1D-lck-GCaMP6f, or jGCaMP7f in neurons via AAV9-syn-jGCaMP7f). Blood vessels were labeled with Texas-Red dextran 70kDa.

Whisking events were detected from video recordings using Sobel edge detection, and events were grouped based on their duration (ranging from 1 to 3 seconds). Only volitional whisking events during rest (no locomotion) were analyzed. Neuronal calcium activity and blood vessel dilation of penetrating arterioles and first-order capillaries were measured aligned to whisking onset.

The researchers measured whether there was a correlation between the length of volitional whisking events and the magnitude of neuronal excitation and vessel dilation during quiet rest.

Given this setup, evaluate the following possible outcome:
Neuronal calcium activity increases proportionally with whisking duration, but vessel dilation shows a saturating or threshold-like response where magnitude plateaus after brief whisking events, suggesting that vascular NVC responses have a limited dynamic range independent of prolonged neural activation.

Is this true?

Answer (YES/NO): NO